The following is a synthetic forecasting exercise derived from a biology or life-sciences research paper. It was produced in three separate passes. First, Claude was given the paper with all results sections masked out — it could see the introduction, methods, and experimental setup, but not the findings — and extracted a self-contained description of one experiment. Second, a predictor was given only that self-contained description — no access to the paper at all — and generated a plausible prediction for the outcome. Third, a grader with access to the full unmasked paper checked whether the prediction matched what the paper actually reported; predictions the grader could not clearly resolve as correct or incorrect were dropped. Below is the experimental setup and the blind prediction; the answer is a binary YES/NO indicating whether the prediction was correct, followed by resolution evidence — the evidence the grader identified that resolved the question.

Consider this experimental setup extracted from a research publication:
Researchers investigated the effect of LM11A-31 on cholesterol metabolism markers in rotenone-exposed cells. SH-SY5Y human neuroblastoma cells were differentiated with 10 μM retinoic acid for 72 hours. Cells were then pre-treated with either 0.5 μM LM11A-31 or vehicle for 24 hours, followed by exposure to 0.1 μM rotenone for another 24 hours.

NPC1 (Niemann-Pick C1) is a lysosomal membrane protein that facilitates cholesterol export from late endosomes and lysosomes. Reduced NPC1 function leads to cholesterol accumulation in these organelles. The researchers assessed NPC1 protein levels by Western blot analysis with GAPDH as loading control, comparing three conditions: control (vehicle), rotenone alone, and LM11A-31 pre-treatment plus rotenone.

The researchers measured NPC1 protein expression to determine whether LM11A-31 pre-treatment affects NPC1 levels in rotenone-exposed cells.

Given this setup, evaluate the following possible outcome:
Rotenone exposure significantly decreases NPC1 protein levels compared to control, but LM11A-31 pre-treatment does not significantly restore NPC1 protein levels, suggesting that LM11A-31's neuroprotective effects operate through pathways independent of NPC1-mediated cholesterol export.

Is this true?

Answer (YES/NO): NO